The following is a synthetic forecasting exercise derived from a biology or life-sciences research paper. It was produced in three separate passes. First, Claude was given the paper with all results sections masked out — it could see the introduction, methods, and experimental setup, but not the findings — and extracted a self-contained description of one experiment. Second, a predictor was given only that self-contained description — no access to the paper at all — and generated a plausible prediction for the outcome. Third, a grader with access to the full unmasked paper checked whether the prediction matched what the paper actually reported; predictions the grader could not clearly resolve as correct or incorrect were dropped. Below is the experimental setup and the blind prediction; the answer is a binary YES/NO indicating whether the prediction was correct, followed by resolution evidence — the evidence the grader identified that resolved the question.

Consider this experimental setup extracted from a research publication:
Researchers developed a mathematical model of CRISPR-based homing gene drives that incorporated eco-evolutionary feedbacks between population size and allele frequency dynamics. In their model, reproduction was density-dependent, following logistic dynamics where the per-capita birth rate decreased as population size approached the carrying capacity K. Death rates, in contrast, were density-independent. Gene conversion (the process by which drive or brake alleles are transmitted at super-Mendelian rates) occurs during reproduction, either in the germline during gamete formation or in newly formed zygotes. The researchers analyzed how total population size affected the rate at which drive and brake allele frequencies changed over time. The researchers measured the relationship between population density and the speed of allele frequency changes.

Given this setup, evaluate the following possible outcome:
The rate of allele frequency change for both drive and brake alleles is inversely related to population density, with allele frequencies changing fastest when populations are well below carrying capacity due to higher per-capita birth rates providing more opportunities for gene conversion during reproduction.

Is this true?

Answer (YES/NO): YES